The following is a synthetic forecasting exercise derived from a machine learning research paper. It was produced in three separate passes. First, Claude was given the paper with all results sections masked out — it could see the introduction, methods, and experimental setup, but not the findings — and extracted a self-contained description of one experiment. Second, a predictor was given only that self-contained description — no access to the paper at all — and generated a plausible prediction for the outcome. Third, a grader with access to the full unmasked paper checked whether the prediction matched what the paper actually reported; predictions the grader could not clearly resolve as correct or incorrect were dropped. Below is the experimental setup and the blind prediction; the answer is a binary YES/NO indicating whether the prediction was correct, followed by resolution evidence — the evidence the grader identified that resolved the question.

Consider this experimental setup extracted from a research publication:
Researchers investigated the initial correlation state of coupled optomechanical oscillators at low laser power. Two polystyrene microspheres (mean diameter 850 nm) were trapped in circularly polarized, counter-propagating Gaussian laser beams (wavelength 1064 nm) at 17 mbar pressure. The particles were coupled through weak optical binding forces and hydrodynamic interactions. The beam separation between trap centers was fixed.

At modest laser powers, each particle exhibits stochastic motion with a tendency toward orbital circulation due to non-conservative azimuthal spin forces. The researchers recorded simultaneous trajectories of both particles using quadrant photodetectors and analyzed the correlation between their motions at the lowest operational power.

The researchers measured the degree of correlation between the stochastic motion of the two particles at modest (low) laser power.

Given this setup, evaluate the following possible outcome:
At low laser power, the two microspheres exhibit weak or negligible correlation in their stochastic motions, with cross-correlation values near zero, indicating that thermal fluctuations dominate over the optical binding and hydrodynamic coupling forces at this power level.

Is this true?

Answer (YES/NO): YES